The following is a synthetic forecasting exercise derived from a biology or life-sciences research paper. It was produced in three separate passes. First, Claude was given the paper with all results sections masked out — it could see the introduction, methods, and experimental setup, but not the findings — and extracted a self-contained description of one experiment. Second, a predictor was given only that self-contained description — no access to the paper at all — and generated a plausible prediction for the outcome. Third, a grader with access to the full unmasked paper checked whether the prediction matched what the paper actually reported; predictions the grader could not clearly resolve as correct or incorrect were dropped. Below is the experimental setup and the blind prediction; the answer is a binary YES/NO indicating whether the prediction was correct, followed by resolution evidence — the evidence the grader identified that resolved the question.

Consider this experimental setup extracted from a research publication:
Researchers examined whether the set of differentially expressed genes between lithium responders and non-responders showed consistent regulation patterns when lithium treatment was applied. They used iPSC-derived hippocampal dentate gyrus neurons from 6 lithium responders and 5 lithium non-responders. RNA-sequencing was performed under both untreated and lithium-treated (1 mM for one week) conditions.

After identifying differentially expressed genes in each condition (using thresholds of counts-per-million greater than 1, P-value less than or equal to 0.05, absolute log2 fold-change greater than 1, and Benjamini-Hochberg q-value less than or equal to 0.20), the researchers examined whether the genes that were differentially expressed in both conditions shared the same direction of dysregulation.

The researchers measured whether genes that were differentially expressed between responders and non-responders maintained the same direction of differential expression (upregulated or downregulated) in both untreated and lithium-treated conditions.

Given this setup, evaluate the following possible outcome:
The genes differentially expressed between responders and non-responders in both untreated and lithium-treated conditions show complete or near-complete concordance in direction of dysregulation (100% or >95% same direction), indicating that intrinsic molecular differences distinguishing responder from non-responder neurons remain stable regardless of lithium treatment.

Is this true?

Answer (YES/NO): YES